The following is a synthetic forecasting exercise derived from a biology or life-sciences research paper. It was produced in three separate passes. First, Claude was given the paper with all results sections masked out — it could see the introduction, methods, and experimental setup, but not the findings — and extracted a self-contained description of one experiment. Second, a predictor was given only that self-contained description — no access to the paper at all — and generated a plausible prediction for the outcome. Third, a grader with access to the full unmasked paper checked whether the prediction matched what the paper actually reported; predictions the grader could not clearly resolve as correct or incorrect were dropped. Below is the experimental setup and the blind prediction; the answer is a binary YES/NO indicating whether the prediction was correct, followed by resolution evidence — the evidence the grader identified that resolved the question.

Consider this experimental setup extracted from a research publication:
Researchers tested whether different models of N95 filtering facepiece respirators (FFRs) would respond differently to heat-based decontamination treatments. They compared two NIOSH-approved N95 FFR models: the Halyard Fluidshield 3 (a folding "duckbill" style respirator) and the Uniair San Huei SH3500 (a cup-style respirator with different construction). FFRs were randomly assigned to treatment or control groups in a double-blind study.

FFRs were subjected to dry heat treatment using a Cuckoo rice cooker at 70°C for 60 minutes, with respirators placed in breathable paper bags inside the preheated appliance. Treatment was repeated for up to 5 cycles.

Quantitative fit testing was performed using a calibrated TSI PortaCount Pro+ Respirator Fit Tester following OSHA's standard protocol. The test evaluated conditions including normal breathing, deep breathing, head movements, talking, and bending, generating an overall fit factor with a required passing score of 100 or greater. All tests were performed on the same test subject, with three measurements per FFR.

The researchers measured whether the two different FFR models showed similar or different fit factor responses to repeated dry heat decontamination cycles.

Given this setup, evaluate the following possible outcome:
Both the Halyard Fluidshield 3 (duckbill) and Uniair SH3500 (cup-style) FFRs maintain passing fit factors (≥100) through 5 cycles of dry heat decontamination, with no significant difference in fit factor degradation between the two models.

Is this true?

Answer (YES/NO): NO